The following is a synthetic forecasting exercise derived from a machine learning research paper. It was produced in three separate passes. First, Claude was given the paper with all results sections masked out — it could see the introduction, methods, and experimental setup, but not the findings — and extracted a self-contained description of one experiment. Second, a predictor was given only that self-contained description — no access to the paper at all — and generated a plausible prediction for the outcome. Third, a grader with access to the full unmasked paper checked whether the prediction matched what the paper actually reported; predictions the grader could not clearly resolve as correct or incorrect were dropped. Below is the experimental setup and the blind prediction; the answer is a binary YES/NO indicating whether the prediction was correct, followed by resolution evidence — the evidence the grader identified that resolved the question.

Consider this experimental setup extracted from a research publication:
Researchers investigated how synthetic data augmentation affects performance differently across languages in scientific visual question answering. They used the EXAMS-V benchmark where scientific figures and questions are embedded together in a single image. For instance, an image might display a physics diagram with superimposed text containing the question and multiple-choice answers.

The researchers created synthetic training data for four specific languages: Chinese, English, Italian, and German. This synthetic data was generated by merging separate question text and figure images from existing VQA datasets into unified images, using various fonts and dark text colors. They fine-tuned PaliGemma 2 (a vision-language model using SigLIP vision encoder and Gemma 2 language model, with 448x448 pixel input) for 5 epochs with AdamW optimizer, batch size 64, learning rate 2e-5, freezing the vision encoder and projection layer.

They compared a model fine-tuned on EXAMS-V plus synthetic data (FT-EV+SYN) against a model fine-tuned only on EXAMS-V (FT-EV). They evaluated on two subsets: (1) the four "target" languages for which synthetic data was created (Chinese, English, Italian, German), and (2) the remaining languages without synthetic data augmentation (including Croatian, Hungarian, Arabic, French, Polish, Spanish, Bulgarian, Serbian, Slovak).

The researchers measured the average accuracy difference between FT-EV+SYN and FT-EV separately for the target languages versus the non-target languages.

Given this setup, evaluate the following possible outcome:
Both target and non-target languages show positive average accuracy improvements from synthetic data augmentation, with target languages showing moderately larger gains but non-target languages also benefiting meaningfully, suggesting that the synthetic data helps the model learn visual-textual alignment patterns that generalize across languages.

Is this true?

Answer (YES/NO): NO